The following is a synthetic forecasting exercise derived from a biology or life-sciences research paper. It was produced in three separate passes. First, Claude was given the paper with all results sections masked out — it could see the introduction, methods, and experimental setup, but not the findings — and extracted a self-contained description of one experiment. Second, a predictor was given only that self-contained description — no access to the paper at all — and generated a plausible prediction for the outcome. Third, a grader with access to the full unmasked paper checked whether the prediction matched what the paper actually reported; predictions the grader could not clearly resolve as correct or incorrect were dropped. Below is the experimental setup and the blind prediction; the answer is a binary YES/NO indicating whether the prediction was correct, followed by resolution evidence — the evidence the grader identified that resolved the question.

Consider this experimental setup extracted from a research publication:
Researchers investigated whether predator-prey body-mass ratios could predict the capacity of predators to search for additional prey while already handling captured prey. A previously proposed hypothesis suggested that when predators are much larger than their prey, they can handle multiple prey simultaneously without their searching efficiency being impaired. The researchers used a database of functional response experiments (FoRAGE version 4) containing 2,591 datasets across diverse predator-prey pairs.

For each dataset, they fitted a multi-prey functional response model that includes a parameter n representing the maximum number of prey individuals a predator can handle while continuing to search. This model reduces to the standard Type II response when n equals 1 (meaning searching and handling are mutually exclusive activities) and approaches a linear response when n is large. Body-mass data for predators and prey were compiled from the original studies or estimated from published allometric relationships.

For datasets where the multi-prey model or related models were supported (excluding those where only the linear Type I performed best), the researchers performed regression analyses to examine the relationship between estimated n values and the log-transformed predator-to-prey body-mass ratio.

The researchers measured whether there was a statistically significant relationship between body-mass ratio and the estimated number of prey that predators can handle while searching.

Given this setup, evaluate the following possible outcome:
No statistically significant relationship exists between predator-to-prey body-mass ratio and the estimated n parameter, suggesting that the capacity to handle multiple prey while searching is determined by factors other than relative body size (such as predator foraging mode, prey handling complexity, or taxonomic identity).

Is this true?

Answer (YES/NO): NO